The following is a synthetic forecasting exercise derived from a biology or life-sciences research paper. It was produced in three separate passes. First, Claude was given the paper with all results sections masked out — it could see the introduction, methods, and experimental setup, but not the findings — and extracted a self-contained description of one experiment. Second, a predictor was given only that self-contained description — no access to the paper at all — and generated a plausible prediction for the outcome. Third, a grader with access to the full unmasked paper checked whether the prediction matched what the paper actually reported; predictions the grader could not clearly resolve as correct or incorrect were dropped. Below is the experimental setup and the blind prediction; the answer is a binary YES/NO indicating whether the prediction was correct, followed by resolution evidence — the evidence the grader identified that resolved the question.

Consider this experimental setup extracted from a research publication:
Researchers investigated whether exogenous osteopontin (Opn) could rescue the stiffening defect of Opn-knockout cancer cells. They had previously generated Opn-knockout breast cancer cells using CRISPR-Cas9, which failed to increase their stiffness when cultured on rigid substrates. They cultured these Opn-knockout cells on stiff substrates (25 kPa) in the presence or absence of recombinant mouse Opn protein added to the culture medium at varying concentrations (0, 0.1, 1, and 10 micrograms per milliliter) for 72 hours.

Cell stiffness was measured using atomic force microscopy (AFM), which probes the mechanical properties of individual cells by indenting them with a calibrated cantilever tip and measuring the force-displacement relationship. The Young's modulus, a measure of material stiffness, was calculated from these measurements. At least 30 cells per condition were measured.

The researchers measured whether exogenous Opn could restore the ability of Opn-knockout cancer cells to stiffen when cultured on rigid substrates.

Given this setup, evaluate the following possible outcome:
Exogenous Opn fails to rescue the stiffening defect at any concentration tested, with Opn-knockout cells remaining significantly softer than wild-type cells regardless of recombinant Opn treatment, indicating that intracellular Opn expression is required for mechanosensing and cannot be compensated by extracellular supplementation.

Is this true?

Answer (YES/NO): NO